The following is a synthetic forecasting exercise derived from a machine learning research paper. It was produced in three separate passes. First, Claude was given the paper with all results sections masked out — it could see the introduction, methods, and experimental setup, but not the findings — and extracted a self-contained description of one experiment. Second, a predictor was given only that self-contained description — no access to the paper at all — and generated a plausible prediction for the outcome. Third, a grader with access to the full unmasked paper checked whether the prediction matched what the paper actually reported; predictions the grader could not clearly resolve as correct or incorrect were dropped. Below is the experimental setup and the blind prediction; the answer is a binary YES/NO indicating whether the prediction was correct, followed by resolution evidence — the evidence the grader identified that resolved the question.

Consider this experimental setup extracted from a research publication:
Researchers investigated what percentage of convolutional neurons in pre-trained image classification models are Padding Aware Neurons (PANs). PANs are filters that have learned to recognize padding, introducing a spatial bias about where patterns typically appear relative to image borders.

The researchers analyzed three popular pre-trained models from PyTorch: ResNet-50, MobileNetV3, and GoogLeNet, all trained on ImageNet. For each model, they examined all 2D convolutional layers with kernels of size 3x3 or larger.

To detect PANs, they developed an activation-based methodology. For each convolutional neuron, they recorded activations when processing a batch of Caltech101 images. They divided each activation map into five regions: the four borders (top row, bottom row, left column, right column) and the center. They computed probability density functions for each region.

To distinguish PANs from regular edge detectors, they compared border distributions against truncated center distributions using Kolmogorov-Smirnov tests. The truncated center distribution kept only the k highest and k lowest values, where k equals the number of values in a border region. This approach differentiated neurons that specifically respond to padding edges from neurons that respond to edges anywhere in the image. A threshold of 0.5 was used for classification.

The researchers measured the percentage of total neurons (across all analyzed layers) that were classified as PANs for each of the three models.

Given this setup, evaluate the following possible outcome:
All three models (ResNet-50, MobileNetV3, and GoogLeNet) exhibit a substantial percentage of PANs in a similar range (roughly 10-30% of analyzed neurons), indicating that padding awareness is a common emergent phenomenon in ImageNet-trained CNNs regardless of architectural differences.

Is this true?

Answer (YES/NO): NO